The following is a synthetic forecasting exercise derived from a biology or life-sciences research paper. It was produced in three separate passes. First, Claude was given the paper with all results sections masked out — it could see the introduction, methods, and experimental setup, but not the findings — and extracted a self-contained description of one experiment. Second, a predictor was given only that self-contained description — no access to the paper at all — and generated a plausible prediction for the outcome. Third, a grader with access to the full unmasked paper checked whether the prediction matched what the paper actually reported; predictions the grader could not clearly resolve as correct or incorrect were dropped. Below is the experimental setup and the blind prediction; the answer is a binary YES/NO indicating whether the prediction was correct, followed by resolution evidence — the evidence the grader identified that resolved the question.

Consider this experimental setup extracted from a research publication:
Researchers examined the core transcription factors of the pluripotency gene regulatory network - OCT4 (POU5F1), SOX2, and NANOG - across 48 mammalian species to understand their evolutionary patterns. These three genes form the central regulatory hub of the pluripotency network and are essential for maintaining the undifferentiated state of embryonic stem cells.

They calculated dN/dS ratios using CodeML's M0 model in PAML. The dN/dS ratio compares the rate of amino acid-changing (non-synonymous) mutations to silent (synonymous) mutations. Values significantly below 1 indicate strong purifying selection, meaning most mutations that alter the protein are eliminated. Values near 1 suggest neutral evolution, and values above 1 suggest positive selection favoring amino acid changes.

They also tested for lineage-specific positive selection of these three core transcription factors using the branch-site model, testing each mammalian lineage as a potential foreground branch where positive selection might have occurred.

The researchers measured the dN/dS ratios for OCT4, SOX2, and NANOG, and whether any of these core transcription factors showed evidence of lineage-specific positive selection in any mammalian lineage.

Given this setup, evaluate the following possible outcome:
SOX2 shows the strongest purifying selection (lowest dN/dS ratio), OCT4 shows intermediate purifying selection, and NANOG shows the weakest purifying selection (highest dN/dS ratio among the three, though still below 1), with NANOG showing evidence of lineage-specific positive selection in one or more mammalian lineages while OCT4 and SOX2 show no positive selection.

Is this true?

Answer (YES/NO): NO